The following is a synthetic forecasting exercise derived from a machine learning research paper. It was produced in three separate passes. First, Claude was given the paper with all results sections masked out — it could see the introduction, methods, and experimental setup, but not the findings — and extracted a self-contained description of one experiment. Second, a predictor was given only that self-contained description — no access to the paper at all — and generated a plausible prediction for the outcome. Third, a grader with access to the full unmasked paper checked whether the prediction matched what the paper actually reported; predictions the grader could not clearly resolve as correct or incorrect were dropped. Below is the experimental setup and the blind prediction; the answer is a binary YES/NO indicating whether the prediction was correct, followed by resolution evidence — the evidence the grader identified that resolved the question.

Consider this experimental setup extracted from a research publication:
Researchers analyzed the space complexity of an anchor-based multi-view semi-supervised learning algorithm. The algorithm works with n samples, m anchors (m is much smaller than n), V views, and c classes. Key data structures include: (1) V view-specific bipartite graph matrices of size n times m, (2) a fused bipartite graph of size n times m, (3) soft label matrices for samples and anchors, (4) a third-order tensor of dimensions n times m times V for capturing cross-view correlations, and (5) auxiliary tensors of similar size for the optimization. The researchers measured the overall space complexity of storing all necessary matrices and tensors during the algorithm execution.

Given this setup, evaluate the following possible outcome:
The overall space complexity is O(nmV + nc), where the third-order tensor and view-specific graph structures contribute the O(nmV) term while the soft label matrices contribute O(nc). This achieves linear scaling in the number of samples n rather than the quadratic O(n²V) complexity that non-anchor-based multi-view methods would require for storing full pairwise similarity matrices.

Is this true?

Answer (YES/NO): YES